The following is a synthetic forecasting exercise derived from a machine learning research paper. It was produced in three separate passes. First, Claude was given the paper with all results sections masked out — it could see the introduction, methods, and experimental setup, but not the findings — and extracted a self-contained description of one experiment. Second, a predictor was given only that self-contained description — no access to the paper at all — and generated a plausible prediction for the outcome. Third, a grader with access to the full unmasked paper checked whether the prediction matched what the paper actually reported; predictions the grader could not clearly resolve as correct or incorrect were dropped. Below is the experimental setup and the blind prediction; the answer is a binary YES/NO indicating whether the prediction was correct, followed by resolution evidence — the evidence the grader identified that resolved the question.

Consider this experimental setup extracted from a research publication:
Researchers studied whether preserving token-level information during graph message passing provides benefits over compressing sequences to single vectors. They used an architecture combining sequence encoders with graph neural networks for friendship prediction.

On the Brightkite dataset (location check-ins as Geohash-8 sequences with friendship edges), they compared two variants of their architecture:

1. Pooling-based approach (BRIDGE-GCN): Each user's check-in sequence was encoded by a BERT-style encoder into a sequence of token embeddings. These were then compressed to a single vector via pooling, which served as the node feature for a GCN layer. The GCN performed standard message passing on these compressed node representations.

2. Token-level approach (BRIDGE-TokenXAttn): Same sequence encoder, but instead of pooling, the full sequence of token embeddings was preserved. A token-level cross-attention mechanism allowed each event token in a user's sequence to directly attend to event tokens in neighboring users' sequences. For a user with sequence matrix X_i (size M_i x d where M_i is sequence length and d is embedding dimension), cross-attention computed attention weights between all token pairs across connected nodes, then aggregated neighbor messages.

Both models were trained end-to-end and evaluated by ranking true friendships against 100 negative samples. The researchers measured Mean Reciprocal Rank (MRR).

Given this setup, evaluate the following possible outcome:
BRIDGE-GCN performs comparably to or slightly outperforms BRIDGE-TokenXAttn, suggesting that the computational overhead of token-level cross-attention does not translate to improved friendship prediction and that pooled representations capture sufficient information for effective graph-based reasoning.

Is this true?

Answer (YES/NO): NO